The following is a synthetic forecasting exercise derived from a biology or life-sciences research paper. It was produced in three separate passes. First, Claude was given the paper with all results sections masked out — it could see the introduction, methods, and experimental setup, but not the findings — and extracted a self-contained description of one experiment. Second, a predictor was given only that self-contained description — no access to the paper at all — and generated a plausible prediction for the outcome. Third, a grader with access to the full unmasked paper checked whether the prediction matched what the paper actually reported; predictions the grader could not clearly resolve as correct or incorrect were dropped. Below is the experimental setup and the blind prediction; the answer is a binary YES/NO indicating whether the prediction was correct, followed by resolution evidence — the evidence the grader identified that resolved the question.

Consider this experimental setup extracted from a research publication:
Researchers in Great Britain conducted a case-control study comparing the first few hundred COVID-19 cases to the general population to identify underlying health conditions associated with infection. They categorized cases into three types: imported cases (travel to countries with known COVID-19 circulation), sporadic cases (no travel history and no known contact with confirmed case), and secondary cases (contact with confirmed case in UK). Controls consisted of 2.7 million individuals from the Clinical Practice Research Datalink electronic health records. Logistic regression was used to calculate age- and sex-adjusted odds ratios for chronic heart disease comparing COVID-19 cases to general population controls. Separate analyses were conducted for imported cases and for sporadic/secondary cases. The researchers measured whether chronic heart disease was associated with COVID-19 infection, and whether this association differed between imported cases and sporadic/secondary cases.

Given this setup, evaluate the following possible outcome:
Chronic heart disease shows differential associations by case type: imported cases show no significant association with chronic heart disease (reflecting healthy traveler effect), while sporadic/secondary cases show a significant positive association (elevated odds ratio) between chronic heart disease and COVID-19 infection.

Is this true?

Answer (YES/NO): NO